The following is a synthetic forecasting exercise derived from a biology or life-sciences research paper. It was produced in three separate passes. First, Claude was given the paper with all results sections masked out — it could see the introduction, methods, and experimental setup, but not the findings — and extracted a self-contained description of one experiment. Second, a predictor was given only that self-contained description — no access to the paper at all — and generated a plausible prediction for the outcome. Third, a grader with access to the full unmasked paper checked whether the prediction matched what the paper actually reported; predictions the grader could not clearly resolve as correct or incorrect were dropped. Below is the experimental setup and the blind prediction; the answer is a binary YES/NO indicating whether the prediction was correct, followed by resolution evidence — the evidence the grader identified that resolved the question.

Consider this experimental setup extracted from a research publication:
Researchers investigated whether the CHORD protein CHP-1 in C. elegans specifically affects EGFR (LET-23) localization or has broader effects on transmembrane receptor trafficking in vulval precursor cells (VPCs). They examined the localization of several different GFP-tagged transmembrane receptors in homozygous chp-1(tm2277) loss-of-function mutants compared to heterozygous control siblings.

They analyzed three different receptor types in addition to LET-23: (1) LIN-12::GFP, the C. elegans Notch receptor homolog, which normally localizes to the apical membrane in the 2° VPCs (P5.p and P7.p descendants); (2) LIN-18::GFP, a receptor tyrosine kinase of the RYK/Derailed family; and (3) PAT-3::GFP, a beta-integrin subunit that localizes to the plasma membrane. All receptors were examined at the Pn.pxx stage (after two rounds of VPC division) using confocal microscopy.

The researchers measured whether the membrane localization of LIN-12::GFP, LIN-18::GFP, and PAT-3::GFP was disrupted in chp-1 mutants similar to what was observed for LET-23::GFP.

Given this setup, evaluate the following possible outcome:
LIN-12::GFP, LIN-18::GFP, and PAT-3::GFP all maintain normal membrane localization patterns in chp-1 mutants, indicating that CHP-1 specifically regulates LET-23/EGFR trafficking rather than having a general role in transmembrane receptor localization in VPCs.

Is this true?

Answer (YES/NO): YES